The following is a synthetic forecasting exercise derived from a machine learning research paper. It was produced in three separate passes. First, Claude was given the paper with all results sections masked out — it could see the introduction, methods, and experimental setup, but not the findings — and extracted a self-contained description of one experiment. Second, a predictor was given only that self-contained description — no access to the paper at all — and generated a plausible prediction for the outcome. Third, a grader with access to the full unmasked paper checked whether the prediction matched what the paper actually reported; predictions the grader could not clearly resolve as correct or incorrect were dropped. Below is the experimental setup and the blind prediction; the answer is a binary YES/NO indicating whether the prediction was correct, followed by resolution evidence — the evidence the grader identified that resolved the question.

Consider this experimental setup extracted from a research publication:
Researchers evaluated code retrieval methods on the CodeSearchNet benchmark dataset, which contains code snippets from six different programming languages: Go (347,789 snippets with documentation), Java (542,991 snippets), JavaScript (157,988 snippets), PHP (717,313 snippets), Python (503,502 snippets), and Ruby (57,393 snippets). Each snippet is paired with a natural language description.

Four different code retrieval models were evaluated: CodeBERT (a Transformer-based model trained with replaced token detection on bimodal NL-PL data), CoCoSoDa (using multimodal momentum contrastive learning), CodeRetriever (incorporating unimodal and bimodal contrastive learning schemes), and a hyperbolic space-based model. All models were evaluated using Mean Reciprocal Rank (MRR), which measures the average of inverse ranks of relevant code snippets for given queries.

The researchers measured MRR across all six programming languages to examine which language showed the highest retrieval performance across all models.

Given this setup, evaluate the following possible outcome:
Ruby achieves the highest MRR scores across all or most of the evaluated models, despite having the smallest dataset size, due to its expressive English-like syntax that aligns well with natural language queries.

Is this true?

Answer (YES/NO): NO